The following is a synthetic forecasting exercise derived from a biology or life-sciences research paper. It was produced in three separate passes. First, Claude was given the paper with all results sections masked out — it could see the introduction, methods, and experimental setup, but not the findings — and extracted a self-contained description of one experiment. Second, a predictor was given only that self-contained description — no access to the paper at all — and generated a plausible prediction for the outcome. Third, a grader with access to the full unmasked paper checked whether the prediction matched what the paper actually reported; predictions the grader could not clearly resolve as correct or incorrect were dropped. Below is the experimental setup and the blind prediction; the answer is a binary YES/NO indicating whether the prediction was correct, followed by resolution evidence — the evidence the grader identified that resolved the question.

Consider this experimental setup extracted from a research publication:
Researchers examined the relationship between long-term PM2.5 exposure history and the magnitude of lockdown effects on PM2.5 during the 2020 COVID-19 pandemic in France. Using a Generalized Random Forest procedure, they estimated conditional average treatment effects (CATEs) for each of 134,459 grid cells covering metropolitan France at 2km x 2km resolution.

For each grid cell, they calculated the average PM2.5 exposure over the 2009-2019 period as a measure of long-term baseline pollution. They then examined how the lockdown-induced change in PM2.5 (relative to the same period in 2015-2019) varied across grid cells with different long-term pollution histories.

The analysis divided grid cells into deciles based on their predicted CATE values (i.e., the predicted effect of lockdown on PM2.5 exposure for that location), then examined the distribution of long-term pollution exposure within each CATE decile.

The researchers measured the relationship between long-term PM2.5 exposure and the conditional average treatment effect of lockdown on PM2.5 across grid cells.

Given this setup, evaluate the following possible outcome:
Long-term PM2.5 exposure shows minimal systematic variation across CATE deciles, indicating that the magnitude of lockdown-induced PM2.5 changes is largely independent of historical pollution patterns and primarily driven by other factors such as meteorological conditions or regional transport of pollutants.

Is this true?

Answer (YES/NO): NO